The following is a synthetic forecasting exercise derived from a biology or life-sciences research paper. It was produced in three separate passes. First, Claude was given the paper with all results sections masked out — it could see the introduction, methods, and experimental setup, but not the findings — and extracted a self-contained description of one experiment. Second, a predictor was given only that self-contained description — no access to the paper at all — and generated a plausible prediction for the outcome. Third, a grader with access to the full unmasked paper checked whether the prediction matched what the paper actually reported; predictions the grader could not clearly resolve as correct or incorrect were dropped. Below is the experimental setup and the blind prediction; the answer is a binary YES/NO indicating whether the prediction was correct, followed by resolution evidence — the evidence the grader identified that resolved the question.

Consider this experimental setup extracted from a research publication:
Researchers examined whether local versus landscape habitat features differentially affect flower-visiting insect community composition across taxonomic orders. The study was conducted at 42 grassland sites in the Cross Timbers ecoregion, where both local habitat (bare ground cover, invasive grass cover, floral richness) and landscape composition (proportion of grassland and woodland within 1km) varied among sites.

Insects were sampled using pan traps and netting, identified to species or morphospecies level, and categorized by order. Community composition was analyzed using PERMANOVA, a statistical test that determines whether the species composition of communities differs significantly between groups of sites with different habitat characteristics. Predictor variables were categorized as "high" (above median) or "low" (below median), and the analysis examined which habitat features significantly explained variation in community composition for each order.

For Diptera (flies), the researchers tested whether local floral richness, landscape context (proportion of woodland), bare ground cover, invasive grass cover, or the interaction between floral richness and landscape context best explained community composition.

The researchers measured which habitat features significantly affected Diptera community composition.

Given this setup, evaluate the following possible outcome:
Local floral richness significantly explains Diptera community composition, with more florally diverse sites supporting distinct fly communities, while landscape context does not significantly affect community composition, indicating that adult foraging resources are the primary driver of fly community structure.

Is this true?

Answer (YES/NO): NO